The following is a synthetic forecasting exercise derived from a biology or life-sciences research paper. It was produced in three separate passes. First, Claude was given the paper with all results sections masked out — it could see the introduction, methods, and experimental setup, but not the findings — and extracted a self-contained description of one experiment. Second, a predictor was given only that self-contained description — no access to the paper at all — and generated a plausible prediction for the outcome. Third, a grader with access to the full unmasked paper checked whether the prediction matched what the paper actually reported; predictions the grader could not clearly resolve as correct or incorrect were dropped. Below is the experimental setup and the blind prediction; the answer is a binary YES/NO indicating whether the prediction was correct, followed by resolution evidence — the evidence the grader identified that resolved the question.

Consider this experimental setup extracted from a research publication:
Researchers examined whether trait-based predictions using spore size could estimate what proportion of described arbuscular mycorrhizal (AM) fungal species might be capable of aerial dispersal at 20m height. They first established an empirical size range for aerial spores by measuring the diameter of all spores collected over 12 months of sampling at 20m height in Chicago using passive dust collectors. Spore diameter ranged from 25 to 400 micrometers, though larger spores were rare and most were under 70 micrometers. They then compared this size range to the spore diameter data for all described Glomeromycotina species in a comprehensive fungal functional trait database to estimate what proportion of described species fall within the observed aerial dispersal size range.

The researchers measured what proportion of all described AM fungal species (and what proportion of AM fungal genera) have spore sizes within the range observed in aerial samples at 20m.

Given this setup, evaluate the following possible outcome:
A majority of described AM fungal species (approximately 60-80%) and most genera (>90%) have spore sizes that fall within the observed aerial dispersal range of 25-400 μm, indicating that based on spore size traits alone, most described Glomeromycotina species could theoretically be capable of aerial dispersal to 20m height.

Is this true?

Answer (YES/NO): NO